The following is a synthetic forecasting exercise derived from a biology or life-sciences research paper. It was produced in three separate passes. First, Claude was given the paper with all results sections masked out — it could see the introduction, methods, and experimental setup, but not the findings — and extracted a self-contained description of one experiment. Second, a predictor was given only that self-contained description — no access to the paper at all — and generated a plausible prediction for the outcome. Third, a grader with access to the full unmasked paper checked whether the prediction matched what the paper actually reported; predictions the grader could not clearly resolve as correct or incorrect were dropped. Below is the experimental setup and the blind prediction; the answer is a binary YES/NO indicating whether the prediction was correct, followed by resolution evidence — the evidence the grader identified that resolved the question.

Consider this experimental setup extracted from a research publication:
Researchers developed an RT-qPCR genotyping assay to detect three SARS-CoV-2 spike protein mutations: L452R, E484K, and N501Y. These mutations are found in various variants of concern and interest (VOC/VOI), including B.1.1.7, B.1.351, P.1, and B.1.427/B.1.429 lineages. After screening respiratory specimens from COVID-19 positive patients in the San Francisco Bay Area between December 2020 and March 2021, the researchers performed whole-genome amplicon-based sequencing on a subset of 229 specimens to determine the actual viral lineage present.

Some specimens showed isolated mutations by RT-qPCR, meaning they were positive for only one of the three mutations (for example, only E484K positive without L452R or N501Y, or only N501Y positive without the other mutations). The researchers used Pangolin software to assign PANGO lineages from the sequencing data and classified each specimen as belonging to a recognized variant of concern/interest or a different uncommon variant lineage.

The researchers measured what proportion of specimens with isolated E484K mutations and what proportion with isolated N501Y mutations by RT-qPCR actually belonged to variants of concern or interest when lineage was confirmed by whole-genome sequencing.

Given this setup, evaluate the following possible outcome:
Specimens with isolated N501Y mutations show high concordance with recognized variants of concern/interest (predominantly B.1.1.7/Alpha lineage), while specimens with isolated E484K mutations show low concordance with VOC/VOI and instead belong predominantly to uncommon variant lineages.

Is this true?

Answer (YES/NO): NO